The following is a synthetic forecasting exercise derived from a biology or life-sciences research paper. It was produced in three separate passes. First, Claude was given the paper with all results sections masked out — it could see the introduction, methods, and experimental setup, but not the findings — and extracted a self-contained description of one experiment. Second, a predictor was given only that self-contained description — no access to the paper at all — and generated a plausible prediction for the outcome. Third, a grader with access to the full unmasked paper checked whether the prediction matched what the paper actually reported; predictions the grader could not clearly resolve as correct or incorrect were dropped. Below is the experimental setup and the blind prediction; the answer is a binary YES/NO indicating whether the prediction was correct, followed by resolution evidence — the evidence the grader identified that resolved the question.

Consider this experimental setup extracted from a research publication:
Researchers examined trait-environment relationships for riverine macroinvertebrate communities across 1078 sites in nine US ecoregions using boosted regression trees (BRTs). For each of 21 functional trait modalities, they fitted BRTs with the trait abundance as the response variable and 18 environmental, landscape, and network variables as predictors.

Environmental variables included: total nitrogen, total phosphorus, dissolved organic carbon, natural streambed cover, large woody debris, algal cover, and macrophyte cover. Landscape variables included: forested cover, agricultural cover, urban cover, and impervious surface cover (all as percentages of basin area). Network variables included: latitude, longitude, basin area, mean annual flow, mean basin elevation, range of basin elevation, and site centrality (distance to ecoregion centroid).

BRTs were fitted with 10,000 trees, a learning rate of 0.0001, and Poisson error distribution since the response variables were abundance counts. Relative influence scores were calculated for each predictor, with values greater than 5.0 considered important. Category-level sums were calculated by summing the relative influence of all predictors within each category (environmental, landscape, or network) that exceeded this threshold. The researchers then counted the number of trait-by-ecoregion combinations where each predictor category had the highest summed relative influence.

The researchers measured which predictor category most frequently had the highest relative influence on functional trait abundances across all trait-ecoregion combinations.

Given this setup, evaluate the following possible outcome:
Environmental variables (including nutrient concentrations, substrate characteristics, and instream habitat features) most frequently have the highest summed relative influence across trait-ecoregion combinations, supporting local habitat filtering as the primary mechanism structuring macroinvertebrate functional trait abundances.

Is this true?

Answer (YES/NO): NO